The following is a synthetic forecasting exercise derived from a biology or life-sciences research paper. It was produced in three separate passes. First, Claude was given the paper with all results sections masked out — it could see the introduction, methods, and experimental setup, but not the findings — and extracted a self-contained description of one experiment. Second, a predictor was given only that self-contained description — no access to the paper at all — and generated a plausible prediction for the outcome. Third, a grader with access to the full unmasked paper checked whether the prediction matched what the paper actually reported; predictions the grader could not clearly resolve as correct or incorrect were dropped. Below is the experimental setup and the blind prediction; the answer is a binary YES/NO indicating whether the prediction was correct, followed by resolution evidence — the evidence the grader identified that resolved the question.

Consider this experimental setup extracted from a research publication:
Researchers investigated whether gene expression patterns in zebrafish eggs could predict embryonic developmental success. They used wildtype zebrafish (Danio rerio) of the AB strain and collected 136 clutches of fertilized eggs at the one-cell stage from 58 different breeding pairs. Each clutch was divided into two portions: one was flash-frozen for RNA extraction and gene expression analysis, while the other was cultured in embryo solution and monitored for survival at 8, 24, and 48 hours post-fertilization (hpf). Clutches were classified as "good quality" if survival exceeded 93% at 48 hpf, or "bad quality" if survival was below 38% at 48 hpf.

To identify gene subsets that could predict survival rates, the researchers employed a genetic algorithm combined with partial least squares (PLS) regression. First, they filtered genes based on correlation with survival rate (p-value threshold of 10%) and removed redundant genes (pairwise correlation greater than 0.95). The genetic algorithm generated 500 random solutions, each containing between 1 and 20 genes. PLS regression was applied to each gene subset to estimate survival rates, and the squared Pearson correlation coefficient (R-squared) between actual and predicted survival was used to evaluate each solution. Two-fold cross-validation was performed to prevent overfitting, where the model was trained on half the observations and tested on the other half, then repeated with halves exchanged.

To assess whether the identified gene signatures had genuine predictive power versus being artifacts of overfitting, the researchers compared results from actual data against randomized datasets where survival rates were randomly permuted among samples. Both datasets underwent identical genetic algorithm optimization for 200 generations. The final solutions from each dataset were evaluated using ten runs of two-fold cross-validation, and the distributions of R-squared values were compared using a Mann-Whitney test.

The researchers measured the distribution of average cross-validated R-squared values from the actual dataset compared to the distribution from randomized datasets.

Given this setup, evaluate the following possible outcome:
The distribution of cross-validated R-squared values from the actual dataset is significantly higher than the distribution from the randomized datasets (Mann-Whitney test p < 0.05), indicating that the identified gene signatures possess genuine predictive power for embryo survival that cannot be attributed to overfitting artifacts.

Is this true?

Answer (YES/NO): YES